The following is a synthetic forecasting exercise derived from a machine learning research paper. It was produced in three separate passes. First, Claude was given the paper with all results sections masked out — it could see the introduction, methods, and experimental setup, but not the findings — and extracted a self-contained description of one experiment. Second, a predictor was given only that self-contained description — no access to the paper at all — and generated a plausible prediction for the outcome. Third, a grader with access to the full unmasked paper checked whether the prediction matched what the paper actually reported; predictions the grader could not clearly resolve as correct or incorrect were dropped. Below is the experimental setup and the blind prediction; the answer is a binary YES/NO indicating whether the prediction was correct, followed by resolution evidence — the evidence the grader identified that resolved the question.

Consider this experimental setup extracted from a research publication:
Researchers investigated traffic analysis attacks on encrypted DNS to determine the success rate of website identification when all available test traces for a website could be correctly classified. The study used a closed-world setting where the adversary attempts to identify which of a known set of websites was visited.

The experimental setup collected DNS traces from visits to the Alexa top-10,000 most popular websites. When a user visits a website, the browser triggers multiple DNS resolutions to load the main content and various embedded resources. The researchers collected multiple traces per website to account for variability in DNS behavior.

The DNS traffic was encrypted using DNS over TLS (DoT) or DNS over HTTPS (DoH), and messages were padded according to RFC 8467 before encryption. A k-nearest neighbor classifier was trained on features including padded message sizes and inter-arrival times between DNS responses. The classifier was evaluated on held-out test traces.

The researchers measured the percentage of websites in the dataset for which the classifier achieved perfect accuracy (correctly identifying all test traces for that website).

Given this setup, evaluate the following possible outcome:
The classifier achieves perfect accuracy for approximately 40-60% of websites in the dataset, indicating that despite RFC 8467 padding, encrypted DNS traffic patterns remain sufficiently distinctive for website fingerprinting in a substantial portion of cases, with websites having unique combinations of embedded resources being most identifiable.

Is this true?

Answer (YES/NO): NO